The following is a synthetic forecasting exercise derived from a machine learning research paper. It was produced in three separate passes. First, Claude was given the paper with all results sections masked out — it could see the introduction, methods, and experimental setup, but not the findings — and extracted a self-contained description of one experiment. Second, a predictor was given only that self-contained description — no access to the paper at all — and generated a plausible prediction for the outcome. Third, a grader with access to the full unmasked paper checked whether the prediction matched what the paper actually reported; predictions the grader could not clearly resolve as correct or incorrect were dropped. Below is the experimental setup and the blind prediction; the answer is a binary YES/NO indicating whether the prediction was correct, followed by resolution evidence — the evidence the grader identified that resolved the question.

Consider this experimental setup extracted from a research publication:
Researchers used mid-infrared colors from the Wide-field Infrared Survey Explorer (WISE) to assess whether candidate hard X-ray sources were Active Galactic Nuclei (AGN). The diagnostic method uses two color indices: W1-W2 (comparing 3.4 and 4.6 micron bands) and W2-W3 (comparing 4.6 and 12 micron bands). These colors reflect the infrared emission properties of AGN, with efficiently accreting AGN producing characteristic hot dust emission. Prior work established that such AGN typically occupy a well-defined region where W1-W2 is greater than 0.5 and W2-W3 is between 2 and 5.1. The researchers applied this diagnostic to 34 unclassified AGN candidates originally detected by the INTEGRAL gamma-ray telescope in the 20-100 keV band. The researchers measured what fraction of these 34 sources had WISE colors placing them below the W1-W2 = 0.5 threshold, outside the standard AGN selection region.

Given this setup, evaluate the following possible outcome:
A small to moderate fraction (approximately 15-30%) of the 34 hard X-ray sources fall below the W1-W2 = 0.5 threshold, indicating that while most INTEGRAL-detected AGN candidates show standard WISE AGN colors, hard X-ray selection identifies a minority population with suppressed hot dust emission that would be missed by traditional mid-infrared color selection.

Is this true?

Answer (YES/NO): YES